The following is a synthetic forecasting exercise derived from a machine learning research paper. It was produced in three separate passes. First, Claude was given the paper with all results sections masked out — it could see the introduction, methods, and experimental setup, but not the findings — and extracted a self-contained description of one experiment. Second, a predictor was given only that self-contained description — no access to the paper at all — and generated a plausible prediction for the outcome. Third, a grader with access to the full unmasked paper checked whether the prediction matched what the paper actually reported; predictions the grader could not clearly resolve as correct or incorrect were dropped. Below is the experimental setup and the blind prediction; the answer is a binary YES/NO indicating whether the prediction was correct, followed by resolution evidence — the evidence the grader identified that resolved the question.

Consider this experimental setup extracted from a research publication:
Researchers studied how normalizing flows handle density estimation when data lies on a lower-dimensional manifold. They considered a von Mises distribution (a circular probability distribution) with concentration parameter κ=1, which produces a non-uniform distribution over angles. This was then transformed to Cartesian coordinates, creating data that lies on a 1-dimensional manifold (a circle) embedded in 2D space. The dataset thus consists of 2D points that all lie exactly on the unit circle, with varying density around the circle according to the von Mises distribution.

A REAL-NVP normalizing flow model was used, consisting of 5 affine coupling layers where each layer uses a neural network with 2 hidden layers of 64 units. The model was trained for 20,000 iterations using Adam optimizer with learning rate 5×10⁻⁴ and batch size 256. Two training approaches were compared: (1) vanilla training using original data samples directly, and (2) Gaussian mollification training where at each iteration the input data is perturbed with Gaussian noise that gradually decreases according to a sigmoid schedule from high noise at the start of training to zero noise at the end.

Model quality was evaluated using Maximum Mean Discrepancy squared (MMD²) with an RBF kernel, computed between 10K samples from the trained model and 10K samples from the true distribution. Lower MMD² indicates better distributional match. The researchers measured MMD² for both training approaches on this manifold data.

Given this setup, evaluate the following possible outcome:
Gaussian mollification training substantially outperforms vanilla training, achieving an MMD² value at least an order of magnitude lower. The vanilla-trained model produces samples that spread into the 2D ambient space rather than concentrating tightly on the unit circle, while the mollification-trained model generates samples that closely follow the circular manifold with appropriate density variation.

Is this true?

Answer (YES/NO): YES